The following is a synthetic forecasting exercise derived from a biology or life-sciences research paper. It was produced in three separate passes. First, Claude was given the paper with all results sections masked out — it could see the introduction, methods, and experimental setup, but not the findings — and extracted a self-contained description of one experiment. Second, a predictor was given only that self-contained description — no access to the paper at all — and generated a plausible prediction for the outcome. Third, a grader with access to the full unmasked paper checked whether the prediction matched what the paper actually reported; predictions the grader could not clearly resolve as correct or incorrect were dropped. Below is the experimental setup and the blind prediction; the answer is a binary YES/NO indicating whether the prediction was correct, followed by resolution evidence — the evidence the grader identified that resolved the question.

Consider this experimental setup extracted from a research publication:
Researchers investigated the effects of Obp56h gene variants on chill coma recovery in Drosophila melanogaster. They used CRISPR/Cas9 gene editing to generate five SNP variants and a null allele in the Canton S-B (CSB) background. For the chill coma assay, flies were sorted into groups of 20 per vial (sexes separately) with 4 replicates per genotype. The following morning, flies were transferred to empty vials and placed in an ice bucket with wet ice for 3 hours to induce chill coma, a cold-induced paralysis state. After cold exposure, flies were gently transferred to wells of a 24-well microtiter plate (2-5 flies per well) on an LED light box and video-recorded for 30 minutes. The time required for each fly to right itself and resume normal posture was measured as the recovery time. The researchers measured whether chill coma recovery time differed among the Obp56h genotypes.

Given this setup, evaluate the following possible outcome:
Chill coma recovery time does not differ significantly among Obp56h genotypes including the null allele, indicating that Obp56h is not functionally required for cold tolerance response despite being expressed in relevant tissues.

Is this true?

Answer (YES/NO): NO